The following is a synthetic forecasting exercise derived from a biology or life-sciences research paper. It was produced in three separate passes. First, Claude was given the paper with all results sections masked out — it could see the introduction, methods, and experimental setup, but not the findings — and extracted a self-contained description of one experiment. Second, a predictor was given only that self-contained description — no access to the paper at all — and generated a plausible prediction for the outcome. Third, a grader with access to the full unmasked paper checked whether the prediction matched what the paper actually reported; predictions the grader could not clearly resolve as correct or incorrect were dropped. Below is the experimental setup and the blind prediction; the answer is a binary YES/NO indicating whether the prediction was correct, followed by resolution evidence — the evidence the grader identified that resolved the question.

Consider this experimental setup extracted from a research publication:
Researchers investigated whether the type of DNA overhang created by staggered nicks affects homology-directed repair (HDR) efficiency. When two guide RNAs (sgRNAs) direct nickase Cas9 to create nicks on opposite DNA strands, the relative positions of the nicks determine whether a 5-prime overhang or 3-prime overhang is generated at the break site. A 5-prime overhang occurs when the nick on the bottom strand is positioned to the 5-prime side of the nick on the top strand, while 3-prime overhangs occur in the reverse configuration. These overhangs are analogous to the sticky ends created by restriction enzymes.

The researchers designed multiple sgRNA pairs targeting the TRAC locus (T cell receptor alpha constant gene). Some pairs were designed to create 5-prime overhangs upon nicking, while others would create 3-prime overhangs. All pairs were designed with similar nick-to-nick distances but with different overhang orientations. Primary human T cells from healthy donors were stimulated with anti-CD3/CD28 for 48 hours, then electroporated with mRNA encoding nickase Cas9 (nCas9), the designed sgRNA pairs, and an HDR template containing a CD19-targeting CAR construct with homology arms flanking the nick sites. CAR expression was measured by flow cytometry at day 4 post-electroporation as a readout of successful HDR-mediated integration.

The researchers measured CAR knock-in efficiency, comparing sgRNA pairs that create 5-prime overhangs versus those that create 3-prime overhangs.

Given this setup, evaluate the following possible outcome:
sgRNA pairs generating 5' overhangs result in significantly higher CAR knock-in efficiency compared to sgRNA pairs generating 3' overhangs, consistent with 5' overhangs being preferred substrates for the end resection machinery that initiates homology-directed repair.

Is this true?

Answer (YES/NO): YES